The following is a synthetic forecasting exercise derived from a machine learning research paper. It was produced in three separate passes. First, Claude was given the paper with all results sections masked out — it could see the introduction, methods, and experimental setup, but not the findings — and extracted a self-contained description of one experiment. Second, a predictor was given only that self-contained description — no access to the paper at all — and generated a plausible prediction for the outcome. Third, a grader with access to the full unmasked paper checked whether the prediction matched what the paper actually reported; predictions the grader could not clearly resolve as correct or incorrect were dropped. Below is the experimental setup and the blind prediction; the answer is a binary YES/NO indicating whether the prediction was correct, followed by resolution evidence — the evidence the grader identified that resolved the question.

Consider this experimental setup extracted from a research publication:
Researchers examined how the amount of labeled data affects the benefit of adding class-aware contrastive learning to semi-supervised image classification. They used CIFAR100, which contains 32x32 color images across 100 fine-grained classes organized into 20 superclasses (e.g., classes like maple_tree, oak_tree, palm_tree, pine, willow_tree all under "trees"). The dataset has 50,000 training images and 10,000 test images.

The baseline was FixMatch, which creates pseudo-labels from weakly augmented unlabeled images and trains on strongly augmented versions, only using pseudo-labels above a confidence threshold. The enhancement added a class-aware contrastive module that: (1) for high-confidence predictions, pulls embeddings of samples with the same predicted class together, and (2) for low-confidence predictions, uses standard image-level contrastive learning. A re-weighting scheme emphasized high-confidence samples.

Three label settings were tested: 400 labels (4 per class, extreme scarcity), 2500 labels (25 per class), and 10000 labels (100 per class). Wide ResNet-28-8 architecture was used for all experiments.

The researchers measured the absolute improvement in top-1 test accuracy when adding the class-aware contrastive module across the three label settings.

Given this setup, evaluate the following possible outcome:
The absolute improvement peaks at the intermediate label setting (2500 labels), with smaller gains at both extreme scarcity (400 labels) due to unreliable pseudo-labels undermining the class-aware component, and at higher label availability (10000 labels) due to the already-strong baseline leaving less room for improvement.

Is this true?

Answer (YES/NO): NO